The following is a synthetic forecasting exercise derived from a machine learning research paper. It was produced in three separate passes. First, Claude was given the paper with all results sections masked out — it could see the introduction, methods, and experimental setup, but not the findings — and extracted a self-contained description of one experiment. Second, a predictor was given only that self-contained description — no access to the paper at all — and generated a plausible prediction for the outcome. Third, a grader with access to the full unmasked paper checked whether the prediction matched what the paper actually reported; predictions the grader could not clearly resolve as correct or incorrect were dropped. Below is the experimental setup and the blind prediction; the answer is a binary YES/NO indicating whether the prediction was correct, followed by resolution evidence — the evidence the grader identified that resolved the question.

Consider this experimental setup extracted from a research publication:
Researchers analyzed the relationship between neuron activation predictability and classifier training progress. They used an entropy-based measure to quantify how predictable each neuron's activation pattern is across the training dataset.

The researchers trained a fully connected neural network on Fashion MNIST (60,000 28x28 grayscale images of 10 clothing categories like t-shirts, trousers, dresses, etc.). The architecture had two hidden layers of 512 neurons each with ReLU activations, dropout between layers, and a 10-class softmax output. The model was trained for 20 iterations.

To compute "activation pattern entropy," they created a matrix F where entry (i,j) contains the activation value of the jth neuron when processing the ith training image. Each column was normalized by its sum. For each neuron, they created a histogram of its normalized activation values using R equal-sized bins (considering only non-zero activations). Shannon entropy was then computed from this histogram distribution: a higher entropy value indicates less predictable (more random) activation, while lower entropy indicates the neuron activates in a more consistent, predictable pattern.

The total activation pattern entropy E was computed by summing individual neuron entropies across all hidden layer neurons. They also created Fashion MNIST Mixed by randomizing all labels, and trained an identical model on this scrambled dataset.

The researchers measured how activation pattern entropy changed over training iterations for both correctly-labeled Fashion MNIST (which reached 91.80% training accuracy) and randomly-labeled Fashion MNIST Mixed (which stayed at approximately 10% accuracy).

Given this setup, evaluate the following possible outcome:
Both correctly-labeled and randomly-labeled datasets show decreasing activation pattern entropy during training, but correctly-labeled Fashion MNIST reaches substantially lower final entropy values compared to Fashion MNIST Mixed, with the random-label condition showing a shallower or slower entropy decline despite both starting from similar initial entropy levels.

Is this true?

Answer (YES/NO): NO